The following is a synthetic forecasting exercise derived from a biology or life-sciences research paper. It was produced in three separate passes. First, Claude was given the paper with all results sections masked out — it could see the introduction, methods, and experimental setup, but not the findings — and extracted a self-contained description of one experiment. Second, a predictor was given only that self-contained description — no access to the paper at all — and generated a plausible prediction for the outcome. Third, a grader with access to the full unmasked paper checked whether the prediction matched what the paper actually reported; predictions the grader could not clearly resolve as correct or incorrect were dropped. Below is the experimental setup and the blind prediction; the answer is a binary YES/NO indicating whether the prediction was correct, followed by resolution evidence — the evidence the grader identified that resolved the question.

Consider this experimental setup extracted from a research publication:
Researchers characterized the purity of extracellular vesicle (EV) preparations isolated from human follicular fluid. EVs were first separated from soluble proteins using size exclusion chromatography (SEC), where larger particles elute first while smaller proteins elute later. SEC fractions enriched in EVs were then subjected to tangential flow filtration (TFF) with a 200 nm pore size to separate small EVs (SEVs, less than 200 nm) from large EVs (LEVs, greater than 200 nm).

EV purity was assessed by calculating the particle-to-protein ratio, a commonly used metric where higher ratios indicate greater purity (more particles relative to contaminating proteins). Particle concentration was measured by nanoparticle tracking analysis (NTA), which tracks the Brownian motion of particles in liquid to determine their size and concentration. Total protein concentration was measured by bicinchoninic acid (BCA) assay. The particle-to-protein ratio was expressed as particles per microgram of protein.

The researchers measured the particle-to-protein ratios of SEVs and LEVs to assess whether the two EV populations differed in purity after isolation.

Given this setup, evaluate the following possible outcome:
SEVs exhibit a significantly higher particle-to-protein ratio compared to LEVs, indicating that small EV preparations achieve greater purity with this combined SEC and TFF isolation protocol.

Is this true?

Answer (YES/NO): NO